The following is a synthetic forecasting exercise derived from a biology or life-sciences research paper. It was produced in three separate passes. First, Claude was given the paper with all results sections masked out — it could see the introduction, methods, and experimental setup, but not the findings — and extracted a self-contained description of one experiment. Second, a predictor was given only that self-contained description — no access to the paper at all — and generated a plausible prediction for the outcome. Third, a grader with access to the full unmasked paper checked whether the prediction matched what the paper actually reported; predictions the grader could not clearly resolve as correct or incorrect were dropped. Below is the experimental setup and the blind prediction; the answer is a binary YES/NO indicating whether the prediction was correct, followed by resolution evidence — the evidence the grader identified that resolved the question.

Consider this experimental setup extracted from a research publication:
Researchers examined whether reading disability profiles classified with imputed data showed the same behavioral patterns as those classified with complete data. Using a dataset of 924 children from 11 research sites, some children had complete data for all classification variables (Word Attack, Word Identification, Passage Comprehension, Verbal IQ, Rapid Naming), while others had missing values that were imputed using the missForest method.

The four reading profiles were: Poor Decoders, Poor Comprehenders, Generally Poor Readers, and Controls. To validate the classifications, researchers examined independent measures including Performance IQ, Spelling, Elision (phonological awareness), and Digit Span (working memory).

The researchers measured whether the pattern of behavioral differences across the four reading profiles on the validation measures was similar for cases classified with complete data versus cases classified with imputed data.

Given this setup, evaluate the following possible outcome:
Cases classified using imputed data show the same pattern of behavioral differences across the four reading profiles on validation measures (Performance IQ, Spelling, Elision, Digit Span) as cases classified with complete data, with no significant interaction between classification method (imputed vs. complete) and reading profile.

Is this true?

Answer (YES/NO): YES